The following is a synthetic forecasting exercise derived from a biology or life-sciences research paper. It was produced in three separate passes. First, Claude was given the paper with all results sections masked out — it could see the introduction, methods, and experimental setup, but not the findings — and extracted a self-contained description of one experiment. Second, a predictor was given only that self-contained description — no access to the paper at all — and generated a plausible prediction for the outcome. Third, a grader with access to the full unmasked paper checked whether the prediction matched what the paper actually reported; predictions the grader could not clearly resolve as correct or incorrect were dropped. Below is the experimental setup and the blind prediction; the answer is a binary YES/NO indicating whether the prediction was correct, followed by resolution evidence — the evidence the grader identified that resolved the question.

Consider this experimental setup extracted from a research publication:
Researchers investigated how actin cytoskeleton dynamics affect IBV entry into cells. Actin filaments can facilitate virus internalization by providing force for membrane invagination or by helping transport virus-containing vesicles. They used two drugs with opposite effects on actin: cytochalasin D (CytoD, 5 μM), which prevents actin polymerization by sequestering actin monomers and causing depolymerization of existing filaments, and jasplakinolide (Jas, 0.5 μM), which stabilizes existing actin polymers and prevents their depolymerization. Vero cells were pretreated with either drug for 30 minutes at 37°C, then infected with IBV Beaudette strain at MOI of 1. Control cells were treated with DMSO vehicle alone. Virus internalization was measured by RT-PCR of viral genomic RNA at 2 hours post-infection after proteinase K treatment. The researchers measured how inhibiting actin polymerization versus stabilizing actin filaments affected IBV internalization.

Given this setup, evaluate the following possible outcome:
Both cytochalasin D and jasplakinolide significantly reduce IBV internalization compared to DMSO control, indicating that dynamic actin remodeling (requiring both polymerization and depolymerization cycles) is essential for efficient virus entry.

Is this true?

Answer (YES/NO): NO